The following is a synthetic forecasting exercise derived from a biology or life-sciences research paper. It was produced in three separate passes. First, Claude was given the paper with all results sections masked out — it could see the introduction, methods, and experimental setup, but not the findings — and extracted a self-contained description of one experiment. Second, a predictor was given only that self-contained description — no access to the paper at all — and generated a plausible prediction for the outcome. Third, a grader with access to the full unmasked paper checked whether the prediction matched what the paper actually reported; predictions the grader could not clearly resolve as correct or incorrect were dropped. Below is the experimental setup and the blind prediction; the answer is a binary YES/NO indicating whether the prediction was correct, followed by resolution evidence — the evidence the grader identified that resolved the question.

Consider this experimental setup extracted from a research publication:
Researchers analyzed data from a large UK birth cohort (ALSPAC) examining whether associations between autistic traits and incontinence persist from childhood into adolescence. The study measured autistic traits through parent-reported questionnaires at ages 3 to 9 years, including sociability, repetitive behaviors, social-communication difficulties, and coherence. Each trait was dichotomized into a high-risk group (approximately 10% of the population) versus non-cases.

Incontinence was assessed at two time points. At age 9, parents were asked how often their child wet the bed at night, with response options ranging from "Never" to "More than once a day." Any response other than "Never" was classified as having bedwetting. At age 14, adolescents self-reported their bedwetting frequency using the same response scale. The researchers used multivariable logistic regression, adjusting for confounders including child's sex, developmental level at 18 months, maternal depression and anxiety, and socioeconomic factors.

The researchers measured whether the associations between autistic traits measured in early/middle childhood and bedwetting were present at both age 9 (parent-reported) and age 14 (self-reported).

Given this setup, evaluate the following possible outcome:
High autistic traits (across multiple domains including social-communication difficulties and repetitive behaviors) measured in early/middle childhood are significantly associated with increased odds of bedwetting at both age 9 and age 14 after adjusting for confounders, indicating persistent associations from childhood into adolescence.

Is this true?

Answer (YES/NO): NO